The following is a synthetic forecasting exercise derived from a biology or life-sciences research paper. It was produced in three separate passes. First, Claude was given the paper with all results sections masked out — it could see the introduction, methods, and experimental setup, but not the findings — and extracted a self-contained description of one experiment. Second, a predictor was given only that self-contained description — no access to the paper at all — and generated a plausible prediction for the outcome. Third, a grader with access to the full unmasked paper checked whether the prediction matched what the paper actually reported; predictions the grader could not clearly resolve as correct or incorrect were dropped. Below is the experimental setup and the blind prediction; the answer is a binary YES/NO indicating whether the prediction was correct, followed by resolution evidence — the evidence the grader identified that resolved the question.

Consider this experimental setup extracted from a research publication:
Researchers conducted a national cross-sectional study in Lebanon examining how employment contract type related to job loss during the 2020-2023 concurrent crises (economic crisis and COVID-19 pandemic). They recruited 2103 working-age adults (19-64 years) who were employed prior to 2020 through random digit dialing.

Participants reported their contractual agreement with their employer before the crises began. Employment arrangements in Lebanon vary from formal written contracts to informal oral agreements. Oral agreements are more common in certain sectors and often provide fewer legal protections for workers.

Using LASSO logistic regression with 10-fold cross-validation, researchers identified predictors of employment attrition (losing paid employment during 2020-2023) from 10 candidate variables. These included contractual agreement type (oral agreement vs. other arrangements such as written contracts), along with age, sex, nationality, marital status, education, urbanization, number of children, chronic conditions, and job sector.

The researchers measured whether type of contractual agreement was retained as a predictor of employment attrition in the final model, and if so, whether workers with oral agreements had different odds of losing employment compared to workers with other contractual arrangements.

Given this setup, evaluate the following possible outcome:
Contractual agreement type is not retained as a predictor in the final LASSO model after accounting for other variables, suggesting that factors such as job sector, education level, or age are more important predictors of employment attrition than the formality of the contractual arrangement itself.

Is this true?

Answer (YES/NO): NO